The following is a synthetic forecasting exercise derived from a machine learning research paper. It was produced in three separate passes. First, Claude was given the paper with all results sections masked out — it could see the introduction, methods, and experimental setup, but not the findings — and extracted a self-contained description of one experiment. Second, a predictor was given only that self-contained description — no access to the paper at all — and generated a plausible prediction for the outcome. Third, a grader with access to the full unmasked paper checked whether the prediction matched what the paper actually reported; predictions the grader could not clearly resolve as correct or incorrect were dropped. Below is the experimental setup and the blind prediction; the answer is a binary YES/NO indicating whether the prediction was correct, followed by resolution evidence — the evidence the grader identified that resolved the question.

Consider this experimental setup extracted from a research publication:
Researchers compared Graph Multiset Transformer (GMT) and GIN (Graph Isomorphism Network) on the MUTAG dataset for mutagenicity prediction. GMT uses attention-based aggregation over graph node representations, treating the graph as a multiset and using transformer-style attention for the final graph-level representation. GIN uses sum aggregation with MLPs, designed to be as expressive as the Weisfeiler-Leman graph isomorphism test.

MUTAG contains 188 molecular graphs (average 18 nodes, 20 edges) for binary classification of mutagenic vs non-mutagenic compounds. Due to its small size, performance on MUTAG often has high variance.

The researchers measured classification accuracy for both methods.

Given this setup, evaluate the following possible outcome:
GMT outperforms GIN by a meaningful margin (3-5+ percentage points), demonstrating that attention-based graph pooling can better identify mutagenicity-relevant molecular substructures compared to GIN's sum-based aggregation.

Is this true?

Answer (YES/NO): NO